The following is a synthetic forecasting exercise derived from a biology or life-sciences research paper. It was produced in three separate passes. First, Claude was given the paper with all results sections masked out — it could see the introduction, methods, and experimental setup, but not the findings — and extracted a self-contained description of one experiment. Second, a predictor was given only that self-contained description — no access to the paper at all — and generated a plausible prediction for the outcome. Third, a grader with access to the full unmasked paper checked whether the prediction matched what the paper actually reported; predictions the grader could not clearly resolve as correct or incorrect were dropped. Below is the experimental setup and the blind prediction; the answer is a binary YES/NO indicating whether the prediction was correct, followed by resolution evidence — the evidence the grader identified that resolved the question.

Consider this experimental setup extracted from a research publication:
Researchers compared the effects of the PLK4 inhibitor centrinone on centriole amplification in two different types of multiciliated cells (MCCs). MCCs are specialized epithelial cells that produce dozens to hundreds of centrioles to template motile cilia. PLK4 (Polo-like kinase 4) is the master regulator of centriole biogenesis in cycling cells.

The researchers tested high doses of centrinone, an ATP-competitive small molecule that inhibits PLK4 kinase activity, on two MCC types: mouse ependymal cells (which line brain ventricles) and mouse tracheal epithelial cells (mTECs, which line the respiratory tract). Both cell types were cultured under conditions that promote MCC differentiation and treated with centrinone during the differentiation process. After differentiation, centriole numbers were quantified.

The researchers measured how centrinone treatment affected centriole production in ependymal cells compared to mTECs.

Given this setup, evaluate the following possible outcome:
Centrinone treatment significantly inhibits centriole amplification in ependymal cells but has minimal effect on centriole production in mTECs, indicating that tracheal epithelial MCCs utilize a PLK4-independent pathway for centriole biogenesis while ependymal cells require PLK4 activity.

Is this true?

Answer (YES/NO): NO